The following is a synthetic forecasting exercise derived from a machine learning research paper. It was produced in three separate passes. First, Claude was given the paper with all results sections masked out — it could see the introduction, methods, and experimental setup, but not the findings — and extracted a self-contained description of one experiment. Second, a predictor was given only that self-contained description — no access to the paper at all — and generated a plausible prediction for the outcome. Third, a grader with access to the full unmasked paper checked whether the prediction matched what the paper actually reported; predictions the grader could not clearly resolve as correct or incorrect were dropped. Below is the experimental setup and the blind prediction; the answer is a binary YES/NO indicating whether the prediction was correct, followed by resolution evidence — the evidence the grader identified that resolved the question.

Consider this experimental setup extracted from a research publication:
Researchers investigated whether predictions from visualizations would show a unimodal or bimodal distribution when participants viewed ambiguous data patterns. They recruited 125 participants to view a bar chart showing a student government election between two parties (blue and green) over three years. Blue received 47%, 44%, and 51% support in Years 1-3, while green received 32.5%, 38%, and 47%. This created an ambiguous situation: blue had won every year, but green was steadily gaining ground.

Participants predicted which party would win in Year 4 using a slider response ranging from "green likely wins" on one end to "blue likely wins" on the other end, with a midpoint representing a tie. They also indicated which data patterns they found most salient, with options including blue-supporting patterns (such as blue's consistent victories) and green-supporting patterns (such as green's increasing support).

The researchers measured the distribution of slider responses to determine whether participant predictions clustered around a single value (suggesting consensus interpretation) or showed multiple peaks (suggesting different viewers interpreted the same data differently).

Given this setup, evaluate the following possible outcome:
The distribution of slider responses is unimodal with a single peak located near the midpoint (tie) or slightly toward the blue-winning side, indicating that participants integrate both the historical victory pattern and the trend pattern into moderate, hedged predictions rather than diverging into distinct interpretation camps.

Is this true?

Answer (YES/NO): NO